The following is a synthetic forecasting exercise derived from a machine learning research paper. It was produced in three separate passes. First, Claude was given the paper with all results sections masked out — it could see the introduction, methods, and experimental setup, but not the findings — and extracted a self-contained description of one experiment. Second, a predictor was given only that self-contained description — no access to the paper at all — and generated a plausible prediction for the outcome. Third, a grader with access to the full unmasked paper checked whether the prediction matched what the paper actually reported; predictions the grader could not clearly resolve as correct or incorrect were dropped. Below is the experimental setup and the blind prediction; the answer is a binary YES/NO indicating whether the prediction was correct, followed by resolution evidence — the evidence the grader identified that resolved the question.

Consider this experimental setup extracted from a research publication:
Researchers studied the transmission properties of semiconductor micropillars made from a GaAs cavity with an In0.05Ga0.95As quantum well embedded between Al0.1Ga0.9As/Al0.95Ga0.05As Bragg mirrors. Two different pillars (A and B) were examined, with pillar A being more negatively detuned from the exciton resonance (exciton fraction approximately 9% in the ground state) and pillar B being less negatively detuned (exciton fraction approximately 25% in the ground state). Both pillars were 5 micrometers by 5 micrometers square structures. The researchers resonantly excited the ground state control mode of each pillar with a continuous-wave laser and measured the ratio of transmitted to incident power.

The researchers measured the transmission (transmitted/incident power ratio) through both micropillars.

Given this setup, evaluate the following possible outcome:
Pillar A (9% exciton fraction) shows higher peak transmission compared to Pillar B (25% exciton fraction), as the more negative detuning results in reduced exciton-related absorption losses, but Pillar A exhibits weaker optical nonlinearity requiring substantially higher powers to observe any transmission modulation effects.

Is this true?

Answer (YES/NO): NO